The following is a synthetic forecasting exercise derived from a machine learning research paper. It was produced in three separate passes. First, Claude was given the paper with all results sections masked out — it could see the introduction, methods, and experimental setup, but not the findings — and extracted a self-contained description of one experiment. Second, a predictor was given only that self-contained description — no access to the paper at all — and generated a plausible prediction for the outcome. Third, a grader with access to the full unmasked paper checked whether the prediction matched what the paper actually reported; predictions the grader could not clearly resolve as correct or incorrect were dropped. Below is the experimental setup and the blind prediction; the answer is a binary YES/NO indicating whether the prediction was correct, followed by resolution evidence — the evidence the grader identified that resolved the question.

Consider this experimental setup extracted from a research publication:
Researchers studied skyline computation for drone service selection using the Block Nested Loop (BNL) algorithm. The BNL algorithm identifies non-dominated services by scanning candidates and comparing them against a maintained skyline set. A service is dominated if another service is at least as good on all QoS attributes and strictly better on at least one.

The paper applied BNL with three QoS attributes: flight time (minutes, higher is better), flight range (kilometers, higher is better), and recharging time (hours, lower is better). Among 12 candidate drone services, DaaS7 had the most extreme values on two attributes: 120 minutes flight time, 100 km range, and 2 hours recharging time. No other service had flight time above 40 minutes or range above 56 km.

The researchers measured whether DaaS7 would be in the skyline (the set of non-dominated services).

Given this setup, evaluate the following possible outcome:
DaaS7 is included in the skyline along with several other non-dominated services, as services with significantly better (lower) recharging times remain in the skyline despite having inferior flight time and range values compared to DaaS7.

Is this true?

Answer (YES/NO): YES